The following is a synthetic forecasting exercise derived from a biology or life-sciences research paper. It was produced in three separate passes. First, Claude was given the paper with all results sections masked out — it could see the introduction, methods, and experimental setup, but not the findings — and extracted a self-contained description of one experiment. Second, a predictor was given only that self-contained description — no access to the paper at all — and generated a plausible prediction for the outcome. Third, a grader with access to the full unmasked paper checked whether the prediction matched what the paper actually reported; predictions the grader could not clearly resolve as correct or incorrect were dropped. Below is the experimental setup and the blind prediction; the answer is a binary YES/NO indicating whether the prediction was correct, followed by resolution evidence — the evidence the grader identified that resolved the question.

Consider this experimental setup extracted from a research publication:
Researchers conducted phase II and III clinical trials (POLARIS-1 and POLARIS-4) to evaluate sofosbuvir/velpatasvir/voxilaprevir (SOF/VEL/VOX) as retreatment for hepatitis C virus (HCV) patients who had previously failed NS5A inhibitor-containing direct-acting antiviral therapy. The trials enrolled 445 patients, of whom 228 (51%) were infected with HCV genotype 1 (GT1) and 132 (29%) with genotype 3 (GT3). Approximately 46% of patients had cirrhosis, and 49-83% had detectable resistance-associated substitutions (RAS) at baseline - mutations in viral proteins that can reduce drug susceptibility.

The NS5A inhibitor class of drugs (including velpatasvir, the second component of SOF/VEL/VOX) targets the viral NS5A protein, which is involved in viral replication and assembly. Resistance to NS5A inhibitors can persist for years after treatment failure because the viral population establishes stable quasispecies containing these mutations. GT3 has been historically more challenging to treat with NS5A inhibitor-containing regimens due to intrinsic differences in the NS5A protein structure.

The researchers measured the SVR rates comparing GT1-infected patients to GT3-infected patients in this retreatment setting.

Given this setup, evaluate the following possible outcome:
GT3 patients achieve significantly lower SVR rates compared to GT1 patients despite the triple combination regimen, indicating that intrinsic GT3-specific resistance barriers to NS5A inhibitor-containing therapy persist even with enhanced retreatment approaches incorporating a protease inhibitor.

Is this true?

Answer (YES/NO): NO